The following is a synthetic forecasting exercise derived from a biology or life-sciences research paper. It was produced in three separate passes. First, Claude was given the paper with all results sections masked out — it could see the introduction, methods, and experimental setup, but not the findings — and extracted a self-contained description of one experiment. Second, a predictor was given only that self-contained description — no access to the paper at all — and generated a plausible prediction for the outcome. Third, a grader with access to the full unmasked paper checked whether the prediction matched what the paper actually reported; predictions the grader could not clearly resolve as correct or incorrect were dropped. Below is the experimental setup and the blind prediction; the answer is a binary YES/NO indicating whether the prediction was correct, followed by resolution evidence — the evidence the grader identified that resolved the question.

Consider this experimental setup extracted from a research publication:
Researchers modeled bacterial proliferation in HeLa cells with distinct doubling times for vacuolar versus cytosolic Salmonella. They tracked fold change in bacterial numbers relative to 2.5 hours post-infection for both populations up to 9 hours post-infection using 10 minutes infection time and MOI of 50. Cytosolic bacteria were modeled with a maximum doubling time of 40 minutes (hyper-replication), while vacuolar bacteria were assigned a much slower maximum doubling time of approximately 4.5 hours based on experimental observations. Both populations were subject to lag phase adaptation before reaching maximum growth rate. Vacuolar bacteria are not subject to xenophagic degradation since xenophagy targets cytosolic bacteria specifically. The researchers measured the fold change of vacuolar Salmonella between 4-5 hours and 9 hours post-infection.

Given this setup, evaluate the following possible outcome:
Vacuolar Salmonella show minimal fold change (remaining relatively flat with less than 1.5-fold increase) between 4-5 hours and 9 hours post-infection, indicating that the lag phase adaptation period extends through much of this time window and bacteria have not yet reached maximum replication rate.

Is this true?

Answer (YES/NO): NO